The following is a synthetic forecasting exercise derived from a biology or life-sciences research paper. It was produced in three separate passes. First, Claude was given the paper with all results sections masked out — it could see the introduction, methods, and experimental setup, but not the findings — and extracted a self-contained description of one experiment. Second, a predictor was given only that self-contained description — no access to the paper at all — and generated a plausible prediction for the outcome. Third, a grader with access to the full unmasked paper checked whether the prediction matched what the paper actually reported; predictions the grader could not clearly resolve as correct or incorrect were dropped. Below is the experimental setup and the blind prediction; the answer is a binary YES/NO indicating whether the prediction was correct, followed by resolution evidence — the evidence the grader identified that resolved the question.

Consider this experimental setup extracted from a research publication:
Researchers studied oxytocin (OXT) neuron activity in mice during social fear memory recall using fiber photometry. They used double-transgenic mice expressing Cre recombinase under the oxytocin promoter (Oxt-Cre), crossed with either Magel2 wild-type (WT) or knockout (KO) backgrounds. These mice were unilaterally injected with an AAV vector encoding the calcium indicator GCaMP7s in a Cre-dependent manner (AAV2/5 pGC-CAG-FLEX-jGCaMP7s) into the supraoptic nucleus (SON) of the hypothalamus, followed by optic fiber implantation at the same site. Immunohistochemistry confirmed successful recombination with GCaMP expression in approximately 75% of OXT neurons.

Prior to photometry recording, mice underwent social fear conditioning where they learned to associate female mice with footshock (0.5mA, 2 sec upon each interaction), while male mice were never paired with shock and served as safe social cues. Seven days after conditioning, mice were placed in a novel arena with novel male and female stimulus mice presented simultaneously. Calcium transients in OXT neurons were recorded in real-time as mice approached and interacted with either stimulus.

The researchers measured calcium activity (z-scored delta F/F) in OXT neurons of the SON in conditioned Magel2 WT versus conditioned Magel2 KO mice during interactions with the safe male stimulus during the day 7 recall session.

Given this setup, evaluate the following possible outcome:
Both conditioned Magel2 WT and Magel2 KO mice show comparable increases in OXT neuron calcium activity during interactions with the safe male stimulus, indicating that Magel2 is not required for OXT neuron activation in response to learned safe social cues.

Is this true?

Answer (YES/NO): NO